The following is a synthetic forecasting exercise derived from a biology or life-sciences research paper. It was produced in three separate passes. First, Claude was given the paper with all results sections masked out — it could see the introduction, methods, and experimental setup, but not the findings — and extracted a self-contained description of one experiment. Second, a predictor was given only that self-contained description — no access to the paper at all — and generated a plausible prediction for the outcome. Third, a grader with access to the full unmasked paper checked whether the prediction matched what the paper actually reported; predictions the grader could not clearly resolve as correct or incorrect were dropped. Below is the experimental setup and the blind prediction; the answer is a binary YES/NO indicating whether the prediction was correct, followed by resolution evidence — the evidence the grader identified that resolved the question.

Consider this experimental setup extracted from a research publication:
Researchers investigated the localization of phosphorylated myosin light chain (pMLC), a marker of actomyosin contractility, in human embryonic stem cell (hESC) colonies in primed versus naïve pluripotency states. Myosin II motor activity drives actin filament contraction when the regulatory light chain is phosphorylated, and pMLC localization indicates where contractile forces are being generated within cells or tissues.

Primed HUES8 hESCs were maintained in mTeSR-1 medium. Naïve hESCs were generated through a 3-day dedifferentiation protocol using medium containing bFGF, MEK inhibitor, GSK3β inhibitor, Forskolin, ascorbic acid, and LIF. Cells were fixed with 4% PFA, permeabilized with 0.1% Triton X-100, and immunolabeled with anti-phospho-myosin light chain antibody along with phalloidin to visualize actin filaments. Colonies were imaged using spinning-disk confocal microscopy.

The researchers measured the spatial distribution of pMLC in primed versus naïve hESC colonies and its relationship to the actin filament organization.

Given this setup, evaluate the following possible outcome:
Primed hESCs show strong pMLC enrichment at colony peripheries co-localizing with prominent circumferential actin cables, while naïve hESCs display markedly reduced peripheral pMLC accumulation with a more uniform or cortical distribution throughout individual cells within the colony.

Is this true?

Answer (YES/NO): NO